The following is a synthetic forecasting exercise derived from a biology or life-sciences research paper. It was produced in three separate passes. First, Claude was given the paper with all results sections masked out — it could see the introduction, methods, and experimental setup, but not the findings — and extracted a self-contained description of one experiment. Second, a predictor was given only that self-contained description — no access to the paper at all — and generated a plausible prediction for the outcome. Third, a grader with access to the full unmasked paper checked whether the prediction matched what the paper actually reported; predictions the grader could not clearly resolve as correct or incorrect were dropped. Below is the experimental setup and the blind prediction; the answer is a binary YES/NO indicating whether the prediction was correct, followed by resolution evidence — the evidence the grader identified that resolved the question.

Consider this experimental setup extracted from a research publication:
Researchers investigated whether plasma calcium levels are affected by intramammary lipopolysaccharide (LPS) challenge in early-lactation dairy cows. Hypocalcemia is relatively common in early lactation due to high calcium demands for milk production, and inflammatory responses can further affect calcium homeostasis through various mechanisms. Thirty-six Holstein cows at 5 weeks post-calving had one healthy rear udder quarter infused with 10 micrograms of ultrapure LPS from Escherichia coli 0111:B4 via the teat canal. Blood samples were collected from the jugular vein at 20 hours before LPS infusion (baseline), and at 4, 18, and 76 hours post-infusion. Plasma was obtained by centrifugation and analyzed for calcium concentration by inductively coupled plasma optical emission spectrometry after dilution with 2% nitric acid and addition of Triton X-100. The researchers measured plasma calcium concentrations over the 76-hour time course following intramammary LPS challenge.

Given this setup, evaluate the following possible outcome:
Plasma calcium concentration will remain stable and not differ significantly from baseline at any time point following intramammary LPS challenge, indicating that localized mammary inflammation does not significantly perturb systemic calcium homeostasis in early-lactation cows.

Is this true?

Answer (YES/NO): NO